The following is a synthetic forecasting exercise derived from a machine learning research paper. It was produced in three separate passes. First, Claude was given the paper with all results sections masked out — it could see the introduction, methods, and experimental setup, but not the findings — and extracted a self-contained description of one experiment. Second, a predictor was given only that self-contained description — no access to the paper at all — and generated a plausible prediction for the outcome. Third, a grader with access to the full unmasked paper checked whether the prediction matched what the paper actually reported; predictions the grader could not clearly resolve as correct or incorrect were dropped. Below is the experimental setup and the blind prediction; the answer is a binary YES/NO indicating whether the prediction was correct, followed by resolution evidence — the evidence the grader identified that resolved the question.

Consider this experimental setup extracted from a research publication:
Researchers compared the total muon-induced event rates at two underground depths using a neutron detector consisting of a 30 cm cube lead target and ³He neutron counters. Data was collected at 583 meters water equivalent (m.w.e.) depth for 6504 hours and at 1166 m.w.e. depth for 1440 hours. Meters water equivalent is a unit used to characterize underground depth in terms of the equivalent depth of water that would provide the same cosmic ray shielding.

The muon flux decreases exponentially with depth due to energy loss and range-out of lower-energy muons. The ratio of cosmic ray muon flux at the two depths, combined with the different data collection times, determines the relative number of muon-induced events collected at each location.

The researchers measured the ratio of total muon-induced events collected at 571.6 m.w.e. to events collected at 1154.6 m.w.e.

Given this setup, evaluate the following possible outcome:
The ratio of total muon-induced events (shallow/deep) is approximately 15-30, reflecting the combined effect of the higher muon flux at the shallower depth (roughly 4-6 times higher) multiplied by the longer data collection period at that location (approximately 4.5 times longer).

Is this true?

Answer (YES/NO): NO